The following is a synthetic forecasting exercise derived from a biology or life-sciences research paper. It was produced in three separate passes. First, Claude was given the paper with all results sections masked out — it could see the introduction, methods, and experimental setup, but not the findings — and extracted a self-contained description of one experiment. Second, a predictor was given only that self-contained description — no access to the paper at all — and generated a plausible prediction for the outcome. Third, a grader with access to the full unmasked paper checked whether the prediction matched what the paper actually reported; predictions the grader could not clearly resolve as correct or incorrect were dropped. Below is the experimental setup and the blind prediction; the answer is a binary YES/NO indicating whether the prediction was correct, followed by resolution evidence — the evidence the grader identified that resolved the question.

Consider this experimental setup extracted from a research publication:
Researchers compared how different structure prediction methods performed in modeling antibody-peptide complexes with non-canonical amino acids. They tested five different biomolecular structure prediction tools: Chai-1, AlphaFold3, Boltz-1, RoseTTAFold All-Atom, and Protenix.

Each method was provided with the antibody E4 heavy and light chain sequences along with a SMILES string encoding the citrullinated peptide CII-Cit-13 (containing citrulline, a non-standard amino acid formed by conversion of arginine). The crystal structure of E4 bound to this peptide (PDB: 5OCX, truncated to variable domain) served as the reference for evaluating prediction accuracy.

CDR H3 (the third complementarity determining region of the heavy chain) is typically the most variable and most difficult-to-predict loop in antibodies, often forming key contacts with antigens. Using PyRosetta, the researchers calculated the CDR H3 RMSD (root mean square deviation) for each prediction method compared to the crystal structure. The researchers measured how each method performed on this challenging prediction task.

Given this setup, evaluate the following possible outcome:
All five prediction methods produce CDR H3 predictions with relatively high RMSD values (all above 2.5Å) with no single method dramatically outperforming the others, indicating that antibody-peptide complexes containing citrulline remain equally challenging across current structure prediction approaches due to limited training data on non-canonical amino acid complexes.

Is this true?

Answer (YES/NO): NO